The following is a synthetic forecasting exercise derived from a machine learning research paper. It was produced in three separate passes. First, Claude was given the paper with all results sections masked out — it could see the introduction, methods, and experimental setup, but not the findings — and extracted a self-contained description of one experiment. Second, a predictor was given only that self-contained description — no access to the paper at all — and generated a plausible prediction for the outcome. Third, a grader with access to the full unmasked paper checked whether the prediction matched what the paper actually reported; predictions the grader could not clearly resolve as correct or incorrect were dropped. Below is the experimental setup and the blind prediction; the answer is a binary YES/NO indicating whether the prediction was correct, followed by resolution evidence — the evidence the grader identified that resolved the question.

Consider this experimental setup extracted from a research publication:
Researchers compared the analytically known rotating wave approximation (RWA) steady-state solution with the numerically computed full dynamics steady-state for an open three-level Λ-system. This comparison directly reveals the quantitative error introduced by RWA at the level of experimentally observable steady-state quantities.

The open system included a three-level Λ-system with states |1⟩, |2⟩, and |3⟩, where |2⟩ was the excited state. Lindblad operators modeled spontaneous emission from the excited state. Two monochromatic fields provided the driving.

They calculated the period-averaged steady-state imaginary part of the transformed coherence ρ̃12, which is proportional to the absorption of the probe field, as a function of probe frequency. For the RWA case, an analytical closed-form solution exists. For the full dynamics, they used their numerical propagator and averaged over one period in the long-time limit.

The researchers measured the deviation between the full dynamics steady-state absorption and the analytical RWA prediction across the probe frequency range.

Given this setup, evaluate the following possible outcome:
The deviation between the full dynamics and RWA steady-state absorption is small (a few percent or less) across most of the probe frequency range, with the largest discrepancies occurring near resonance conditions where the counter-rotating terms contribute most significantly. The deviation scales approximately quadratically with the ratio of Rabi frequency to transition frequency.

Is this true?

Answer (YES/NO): NO